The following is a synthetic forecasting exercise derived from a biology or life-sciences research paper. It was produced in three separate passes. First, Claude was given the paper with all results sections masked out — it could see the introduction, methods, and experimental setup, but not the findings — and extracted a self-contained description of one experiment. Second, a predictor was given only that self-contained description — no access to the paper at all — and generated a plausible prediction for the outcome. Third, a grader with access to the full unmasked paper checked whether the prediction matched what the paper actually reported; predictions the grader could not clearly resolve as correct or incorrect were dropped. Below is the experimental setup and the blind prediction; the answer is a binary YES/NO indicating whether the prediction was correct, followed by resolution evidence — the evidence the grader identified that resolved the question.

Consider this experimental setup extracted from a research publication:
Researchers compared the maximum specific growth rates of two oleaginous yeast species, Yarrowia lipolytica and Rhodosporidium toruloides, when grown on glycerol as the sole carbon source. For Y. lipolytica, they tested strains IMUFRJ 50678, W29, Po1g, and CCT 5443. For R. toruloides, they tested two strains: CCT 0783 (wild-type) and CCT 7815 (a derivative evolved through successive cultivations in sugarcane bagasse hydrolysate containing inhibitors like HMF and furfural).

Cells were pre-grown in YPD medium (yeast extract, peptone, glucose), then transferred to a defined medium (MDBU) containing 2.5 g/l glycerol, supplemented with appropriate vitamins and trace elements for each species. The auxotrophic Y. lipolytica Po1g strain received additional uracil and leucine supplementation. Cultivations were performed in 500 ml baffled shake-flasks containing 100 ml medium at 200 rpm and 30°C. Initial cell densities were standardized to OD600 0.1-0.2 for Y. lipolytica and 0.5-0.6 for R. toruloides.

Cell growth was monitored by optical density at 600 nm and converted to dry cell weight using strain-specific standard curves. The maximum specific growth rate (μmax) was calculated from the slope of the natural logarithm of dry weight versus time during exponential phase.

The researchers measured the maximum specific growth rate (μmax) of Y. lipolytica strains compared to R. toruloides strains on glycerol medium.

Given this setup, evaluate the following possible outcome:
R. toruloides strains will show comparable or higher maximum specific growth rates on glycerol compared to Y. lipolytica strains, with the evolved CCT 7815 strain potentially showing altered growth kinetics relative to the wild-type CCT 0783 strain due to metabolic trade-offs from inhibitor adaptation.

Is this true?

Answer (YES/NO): NO